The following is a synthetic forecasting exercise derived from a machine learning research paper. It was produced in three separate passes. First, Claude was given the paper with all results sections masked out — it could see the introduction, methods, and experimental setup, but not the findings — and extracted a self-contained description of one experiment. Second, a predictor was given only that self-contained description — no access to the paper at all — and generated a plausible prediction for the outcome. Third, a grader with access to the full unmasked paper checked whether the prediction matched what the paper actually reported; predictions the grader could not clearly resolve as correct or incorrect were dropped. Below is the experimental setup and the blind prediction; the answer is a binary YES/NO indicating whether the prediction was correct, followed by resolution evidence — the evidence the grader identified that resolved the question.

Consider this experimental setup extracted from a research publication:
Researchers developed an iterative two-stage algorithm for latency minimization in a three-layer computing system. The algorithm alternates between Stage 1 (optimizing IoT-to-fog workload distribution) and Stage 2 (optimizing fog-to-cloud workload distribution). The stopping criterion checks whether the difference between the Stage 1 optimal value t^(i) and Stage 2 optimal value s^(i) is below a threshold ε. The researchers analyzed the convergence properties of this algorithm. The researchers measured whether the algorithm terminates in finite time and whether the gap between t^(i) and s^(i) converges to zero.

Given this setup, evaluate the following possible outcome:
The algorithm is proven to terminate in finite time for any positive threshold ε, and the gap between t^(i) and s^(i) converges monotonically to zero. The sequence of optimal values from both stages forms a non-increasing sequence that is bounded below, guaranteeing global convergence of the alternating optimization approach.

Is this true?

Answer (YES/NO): NO